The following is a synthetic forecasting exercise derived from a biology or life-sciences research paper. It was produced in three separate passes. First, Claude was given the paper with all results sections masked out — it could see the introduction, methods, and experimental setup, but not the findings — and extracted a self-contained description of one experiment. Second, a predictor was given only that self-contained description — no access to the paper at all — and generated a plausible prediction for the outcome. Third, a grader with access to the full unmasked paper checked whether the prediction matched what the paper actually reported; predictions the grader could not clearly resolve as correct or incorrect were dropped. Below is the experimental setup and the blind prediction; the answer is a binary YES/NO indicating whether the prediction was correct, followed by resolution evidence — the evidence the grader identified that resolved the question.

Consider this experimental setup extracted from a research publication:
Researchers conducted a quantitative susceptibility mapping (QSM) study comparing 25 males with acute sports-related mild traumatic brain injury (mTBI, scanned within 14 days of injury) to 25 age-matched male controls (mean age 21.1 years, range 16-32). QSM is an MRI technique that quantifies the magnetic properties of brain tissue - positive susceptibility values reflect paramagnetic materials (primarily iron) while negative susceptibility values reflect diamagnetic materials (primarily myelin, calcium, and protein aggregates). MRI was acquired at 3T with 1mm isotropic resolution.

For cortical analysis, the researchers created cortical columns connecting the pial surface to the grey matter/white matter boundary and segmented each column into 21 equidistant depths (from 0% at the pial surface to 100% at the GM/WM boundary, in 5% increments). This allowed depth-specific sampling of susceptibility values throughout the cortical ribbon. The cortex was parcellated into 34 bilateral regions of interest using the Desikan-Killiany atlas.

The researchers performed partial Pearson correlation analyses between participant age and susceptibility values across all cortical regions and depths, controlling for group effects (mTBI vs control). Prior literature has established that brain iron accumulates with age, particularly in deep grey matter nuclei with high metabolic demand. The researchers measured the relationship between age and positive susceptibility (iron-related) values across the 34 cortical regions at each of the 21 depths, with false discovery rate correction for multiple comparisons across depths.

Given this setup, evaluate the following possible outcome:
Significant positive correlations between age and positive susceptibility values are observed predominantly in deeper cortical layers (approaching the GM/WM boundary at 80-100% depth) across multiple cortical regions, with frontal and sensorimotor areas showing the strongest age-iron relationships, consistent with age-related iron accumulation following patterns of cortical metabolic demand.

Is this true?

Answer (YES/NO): YES